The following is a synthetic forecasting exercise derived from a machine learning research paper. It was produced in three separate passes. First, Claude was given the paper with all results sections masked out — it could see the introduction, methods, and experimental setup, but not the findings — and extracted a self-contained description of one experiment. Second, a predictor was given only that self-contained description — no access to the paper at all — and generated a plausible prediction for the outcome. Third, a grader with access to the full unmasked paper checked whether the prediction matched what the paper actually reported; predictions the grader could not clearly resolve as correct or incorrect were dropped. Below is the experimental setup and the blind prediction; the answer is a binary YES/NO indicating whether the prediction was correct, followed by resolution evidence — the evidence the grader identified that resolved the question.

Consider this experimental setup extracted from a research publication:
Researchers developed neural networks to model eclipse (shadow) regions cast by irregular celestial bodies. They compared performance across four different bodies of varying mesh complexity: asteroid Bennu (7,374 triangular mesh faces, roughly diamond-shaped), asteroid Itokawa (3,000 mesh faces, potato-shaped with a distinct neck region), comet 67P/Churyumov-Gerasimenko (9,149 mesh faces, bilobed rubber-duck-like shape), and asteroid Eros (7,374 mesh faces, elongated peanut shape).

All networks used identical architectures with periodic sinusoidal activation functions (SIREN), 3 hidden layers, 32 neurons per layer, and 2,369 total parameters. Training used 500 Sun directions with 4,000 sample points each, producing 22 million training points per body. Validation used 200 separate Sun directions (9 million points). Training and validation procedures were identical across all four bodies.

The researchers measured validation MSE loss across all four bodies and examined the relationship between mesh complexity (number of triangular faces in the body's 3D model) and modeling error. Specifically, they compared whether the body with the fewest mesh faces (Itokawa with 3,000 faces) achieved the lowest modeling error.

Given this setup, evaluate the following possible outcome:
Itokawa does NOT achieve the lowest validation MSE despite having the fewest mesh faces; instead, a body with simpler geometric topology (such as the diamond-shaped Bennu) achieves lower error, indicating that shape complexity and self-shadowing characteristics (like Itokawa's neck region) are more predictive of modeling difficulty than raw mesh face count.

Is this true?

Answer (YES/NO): YES